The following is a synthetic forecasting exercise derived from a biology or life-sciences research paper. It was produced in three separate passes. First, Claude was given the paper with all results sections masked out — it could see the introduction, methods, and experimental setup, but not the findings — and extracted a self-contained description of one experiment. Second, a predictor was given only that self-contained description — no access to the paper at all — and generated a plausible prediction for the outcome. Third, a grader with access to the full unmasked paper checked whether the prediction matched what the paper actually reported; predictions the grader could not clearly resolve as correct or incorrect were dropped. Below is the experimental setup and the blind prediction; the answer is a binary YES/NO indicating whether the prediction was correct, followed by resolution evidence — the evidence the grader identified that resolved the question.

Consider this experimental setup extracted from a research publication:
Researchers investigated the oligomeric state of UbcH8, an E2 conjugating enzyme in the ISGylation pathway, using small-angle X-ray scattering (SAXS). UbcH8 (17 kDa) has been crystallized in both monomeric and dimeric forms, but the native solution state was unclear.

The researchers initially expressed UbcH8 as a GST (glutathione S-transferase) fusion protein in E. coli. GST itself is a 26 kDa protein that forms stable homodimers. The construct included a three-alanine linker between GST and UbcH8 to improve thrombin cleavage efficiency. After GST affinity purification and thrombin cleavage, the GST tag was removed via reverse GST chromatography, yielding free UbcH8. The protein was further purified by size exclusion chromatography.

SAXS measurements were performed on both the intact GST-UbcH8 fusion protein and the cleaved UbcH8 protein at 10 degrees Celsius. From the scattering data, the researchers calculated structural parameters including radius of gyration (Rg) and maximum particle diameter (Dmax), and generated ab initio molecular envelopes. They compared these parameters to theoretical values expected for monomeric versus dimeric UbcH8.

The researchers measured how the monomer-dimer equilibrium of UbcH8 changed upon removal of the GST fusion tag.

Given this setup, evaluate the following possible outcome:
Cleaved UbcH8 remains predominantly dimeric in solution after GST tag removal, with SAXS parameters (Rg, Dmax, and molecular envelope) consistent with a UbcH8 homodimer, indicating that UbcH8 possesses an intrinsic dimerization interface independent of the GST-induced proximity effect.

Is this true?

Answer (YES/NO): NO